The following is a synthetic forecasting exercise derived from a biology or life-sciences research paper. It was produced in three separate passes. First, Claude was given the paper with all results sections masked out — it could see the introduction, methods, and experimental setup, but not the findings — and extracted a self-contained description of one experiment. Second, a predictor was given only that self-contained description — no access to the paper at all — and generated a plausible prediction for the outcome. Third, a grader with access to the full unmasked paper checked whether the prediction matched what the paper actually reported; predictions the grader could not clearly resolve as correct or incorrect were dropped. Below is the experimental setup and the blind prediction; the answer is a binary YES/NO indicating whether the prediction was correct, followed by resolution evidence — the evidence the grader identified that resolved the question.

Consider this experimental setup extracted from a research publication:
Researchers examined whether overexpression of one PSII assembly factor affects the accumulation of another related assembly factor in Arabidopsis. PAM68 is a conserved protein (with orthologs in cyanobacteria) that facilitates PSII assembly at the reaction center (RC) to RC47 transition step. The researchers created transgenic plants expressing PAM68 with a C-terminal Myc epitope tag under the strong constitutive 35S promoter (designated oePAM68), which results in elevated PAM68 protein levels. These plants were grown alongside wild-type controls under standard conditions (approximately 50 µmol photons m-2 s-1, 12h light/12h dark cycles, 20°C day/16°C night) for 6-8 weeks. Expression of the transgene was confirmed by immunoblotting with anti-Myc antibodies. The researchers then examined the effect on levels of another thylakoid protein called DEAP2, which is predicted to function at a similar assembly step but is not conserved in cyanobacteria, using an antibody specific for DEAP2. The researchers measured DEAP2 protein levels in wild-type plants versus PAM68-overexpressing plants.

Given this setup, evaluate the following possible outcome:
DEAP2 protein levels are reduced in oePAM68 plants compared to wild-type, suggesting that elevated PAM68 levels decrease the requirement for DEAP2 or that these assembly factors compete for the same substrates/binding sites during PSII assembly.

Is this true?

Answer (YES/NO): YES